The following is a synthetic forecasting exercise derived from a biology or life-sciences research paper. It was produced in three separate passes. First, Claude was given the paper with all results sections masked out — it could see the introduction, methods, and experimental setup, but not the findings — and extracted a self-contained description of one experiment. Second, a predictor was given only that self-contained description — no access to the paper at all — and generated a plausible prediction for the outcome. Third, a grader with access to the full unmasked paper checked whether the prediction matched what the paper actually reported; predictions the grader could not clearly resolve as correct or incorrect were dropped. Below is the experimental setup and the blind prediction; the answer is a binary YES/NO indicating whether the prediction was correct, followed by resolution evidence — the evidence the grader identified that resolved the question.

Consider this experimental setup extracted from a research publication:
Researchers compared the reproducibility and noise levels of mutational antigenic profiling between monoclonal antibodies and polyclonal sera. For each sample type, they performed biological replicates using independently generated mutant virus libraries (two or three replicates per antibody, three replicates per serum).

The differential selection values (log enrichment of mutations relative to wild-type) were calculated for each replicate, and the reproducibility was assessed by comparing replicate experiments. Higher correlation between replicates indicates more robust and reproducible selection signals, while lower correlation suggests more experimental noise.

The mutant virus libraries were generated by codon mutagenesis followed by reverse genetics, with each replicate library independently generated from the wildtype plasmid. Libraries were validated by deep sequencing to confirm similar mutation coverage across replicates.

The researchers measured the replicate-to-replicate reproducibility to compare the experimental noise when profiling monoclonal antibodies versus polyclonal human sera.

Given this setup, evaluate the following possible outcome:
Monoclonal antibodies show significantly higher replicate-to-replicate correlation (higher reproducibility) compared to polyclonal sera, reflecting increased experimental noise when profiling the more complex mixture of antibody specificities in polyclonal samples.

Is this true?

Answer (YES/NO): YES